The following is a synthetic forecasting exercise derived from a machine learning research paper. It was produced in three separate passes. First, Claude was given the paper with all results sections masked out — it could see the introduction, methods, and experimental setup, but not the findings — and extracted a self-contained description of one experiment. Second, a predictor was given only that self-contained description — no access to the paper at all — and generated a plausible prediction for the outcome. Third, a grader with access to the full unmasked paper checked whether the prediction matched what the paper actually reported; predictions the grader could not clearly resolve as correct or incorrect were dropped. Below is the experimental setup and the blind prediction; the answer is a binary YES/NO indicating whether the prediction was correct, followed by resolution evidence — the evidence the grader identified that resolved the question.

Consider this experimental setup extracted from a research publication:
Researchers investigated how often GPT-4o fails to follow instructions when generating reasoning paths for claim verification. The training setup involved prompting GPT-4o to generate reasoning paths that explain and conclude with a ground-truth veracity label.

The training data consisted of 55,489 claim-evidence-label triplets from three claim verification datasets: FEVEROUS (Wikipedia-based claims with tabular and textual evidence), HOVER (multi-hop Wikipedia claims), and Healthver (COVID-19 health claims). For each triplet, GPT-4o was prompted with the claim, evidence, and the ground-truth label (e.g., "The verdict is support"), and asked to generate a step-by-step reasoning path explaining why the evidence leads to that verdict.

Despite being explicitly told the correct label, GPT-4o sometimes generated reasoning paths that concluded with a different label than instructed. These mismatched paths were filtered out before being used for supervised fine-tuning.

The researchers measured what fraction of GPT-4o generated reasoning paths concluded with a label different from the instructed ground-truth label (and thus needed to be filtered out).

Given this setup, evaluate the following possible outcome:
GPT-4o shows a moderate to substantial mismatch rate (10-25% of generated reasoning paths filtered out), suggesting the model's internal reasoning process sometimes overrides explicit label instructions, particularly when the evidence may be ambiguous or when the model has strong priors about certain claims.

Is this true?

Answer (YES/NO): NO